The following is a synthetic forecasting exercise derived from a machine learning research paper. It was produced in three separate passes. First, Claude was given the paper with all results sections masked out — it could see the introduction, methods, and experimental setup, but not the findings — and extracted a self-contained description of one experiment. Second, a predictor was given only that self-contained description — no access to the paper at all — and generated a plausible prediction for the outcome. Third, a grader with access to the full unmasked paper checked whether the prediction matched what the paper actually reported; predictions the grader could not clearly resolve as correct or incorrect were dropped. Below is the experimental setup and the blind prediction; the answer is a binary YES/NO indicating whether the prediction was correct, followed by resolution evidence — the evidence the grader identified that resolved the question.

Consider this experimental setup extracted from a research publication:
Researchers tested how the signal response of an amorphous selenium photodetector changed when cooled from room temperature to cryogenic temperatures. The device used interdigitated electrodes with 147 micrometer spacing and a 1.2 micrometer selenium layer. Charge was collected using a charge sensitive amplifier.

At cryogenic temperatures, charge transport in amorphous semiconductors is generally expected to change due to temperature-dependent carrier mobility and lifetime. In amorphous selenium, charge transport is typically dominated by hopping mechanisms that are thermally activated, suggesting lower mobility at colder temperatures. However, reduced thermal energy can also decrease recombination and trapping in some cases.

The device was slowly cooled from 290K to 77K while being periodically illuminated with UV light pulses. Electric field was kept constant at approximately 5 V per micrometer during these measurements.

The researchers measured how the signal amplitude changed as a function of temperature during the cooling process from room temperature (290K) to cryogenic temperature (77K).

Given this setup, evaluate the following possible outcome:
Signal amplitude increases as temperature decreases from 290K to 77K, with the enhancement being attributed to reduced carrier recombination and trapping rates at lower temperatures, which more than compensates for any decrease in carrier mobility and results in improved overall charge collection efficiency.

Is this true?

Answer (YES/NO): NO